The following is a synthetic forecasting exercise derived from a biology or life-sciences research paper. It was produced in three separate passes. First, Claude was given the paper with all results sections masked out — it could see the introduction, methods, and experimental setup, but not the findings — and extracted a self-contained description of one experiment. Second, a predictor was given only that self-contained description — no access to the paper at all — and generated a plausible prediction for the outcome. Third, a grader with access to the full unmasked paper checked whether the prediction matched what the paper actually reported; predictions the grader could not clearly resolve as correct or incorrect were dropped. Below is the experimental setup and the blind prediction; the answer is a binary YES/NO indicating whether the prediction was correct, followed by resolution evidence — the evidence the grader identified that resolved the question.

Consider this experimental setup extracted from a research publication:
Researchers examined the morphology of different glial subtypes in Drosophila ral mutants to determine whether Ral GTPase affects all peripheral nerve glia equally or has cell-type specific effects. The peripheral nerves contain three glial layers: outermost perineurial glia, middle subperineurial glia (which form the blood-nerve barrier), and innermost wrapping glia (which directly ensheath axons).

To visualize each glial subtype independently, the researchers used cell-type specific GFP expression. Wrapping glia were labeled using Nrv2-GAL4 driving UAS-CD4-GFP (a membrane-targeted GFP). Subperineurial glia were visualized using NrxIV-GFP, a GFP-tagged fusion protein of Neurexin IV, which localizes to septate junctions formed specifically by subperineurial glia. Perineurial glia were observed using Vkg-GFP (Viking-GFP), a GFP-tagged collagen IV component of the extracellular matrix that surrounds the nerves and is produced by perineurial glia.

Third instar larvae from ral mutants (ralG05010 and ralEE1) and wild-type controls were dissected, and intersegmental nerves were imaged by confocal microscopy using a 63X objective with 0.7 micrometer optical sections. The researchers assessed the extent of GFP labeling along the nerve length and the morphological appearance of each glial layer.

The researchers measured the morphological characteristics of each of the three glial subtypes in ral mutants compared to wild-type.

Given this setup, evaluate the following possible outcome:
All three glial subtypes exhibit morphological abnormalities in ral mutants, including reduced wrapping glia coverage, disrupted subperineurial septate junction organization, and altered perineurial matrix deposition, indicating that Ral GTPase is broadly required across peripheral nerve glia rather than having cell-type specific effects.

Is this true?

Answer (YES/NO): NO